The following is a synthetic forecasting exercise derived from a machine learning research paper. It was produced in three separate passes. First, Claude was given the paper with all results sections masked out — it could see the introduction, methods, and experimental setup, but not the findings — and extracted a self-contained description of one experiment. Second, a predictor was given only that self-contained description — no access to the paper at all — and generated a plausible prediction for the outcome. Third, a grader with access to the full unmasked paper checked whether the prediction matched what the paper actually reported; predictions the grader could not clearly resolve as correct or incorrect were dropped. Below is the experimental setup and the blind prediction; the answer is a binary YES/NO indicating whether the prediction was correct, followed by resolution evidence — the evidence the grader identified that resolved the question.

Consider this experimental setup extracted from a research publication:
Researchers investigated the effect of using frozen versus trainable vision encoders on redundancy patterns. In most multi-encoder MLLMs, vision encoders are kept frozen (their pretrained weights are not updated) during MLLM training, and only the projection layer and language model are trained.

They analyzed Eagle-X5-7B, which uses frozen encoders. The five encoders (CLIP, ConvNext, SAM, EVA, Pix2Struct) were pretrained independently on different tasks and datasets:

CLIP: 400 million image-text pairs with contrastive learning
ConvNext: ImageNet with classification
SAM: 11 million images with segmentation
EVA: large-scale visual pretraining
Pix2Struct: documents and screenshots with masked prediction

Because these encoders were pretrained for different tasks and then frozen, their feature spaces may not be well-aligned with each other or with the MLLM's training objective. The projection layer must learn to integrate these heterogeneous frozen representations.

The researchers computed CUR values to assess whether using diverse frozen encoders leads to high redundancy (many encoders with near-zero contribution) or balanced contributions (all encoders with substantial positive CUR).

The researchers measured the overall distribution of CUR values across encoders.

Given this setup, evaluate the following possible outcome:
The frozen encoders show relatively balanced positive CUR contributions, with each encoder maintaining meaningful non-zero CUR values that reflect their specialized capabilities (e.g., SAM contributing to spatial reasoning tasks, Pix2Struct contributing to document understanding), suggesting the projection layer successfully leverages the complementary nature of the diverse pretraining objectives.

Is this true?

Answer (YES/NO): NO